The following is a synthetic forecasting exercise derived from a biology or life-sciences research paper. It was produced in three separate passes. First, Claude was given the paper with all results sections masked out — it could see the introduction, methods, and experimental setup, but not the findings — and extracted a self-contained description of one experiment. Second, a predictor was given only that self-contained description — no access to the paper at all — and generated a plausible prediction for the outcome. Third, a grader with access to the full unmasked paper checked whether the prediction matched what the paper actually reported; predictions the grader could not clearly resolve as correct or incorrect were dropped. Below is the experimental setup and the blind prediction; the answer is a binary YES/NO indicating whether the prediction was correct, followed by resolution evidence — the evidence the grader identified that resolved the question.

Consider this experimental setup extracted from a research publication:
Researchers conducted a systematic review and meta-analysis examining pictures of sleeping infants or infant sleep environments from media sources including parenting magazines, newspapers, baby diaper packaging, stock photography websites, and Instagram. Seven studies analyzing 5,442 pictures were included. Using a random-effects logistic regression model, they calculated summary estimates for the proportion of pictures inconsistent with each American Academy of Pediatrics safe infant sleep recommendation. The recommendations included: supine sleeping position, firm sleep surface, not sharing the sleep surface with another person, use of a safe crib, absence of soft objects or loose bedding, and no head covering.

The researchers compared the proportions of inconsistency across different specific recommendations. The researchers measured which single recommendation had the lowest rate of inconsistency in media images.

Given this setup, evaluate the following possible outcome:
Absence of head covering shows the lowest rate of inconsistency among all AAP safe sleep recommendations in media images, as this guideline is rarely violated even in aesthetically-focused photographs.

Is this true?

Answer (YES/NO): NO